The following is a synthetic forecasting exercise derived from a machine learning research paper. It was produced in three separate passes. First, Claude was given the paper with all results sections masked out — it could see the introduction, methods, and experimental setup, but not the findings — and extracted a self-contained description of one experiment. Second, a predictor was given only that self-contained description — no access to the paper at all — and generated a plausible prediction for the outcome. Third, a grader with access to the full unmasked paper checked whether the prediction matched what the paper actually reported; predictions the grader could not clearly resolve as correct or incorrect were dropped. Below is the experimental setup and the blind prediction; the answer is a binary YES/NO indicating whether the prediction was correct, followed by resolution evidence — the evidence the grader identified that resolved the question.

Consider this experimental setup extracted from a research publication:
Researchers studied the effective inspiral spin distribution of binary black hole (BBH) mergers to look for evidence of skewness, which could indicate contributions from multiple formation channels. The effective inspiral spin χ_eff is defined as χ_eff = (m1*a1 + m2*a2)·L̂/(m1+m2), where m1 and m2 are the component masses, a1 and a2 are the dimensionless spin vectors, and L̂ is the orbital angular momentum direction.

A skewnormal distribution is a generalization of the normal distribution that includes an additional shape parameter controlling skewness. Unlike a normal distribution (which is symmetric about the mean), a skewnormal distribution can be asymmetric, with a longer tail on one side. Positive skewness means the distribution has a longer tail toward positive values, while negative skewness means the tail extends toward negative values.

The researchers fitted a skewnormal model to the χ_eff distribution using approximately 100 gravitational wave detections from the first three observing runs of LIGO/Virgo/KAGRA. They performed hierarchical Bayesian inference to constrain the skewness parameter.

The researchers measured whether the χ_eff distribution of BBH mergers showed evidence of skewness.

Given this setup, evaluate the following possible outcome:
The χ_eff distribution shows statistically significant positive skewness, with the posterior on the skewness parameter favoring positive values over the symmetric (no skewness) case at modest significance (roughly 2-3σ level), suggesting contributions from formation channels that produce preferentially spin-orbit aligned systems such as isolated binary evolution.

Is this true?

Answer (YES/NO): YES